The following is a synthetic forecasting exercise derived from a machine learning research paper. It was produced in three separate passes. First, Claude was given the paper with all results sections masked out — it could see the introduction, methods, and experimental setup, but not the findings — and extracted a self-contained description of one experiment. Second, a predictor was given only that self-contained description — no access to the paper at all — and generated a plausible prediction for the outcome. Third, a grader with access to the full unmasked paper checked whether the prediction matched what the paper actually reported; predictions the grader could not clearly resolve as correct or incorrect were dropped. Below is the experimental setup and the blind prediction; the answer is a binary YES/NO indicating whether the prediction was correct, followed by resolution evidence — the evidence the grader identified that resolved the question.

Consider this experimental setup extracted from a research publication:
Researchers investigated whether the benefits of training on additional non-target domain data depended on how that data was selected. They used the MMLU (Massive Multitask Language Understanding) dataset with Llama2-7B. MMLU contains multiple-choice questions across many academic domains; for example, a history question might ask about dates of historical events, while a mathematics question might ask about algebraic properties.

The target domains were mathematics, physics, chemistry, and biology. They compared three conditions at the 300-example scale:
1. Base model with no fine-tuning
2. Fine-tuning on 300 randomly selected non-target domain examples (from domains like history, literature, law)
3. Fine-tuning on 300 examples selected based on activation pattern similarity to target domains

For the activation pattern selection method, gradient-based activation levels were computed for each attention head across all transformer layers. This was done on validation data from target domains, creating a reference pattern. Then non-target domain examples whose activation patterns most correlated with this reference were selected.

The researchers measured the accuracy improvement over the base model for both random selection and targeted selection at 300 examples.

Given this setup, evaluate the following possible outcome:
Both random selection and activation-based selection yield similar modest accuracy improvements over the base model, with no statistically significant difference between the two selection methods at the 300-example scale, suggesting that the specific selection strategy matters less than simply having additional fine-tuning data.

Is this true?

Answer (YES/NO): NO